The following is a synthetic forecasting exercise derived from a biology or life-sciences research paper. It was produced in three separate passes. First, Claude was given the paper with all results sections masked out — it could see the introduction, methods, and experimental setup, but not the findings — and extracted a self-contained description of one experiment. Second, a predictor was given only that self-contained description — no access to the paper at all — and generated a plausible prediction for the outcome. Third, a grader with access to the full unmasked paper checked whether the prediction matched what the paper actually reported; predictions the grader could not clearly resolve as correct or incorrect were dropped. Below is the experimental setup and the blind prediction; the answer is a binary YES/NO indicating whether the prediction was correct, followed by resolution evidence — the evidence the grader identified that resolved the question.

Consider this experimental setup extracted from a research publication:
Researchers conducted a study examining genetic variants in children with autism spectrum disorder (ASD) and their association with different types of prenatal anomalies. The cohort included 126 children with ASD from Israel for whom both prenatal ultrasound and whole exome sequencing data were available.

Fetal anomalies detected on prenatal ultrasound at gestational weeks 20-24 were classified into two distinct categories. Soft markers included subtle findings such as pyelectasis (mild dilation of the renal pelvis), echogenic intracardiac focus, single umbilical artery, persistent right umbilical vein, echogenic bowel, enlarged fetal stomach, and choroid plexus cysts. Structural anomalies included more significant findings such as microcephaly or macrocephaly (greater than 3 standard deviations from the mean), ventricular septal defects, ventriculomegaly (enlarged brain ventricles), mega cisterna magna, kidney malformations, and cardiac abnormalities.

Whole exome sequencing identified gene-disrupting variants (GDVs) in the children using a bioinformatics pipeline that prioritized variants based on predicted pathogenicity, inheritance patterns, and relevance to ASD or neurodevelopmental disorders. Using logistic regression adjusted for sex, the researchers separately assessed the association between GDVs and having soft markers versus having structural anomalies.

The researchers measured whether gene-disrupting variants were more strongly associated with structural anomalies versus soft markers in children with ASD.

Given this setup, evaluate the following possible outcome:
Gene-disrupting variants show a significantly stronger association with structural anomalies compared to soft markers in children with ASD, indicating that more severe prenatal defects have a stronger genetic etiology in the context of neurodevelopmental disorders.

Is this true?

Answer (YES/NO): YES